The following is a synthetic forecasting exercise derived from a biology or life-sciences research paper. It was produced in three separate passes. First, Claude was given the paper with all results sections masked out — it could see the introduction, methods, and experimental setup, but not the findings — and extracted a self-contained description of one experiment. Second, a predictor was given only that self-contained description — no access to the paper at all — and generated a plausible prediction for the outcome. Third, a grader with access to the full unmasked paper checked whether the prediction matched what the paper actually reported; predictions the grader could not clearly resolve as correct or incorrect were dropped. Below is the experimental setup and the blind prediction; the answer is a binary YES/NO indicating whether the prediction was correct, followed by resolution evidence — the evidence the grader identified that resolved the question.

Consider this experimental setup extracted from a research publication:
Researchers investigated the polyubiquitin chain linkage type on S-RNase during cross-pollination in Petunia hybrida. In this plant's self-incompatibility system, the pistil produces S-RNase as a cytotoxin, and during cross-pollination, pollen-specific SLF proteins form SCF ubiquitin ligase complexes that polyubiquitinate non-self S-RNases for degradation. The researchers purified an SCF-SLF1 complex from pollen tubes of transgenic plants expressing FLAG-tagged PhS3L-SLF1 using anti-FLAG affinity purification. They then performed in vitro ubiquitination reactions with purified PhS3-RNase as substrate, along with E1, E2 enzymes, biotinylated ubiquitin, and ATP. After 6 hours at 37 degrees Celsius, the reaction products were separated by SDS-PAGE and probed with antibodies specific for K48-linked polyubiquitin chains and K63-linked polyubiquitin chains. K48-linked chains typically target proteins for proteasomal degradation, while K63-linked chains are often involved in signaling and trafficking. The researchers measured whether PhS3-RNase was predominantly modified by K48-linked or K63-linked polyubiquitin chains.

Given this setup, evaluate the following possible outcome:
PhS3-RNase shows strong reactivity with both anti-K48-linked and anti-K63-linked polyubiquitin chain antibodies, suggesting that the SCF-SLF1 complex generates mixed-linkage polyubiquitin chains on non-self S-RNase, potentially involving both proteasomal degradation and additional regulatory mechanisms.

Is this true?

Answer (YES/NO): NO